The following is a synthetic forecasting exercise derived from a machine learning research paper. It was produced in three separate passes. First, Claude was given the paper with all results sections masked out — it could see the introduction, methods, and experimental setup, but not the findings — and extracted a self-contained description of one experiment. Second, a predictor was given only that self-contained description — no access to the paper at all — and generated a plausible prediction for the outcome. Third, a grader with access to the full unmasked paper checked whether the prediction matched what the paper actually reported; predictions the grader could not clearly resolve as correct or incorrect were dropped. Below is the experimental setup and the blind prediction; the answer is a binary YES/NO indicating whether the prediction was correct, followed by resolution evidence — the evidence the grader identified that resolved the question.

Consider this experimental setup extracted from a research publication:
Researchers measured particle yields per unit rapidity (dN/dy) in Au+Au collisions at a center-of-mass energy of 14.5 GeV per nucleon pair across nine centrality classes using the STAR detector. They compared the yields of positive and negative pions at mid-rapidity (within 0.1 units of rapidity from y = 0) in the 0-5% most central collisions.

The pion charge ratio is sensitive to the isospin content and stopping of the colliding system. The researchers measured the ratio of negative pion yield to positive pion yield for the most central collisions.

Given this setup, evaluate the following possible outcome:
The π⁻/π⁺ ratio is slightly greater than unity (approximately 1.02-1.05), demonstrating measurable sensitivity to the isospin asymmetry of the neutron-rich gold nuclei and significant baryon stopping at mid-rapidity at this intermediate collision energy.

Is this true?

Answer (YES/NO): NO